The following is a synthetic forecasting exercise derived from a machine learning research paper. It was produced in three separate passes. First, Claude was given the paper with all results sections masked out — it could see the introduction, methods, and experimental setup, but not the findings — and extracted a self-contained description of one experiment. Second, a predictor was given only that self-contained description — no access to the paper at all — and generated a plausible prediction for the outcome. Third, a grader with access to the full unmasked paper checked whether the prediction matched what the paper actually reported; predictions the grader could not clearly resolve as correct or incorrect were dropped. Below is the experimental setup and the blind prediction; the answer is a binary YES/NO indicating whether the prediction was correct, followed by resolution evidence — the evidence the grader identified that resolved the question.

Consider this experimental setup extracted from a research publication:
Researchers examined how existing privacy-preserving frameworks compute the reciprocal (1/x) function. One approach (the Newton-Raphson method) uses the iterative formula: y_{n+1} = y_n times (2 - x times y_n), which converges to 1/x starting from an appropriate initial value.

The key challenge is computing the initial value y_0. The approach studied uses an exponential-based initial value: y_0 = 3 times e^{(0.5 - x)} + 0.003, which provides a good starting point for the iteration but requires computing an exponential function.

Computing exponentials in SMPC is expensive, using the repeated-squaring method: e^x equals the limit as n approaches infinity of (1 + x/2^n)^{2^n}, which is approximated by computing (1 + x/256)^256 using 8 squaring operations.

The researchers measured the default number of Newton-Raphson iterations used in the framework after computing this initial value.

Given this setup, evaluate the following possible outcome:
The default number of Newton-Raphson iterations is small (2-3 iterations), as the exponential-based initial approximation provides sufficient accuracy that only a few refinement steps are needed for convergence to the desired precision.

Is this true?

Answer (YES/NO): NO